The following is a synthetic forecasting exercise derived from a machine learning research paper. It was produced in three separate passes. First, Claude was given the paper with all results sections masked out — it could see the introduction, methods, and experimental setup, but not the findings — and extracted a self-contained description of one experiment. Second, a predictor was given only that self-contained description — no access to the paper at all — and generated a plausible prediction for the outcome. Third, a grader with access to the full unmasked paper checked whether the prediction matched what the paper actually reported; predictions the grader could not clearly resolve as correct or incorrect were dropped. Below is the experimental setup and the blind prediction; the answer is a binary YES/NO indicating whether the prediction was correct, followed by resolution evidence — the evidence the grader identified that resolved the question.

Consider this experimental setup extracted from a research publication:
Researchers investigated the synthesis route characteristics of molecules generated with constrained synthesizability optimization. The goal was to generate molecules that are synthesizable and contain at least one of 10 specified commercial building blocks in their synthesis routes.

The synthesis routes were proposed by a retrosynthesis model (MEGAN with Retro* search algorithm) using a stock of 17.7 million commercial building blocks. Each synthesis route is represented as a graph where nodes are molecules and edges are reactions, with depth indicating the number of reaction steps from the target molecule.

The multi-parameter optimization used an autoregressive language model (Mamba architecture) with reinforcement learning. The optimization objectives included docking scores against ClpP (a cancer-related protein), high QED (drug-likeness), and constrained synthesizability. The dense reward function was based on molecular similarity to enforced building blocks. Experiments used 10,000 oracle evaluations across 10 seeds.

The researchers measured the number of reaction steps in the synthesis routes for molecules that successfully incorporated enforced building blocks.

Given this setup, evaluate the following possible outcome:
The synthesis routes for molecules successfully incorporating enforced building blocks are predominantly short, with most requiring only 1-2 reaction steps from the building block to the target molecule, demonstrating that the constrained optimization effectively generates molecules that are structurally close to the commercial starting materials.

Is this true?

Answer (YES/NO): NO